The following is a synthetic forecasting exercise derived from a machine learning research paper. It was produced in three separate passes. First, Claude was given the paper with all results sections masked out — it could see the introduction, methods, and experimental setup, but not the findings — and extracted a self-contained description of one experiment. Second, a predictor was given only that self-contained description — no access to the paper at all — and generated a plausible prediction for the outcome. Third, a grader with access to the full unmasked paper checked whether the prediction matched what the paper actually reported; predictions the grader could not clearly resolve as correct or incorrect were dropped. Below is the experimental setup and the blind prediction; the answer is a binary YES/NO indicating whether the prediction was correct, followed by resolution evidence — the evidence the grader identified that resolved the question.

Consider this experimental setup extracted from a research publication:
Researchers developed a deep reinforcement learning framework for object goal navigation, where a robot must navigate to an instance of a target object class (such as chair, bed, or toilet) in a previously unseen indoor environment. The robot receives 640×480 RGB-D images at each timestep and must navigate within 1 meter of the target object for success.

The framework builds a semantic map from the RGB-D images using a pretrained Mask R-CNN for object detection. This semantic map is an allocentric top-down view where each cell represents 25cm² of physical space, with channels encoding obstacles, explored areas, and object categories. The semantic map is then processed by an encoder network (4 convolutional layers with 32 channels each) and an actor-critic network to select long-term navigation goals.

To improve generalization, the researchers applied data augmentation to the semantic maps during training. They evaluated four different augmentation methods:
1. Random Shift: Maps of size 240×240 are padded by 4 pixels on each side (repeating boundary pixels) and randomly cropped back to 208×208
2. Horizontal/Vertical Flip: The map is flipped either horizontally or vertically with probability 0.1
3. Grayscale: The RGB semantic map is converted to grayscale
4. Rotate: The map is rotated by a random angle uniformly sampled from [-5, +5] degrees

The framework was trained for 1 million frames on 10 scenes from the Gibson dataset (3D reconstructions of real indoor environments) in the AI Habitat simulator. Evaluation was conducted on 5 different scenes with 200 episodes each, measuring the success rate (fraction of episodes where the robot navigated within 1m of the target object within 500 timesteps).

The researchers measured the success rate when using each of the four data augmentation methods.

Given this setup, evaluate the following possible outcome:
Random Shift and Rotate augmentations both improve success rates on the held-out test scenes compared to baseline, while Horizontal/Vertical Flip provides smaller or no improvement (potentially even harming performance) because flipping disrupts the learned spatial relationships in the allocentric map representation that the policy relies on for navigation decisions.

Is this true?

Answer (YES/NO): YES